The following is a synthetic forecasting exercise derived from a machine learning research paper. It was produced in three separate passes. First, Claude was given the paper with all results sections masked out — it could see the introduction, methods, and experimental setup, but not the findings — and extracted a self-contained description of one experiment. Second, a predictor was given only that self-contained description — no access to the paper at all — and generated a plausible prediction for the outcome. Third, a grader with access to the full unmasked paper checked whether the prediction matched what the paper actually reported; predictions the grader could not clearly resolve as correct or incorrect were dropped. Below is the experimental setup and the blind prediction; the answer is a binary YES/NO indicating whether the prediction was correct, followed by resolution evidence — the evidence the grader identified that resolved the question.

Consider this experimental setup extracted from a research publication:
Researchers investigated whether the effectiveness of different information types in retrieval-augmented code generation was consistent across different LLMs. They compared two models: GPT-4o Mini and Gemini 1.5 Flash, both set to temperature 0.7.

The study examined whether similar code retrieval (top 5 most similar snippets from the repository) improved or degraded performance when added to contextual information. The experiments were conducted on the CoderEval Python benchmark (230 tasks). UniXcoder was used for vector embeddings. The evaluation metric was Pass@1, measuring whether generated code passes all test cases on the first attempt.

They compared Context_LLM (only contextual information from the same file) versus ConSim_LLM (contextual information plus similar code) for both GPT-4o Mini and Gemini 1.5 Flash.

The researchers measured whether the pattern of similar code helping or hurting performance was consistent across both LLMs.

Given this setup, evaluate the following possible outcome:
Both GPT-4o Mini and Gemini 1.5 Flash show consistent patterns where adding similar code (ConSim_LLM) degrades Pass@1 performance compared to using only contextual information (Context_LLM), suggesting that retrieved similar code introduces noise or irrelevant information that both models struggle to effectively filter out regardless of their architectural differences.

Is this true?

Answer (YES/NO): YES